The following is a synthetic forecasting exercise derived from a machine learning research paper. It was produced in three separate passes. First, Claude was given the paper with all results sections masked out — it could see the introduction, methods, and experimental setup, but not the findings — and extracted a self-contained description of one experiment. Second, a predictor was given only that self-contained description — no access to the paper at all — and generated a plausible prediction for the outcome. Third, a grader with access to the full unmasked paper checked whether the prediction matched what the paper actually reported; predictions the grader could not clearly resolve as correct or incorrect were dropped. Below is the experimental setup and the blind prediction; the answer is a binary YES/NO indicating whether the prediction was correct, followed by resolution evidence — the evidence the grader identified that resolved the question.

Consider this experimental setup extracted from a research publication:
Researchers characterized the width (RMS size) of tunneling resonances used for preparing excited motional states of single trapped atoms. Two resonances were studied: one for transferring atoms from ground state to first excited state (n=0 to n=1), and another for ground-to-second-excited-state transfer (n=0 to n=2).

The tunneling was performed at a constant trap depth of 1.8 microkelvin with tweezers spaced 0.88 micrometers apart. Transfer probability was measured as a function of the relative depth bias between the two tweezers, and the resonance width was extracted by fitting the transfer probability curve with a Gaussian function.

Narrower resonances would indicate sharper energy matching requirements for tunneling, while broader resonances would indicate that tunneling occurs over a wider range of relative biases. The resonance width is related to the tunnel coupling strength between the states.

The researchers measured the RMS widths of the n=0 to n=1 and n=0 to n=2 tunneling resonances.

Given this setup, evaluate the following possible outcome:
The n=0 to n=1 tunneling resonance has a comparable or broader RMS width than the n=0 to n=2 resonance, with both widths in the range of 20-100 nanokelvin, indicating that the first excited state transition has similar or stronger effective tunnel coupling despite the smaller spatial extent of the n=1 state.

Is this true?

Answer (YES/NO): NO